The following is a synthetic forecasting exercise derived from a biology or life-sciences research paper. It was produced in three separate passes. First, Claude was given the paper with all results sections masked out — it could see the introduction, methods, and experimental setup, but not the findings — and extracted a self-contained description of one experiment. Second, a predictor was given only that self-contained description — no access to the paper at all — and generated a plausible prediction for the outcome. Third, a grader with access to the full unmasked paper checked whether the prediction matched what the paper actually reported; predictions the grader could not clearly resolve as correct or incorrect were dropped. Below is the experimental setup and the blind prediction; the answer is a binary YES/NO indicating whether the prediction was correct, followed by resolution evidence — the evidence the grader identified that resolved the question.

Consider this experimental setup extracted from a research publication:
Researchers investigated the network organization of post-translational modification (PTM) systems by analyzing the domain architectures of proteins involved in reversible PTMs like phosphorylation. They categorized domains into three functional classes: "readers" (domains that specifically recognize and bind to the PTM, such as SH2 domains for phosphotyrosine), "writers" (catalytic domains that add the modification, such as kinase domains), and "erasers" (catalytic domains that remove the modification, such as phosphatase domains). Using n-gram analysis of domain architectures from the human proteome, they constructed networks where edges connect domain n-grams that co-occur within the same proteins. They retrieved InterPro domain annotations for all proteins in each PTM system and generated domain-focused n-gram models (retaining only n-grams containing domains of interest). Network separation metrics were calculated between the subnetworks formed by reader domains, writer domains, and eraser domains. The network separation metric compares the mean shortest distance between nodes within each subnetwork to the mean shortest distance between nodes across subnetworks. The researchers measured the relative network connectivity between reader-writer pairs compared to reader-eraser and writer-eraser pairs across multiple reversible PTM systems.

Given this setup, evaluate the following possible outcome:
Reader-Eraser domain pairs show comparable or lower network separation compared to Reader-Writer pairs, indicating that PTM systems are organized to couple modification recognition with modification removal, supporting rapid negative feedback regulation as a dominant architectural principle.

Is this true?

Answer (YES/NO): NO